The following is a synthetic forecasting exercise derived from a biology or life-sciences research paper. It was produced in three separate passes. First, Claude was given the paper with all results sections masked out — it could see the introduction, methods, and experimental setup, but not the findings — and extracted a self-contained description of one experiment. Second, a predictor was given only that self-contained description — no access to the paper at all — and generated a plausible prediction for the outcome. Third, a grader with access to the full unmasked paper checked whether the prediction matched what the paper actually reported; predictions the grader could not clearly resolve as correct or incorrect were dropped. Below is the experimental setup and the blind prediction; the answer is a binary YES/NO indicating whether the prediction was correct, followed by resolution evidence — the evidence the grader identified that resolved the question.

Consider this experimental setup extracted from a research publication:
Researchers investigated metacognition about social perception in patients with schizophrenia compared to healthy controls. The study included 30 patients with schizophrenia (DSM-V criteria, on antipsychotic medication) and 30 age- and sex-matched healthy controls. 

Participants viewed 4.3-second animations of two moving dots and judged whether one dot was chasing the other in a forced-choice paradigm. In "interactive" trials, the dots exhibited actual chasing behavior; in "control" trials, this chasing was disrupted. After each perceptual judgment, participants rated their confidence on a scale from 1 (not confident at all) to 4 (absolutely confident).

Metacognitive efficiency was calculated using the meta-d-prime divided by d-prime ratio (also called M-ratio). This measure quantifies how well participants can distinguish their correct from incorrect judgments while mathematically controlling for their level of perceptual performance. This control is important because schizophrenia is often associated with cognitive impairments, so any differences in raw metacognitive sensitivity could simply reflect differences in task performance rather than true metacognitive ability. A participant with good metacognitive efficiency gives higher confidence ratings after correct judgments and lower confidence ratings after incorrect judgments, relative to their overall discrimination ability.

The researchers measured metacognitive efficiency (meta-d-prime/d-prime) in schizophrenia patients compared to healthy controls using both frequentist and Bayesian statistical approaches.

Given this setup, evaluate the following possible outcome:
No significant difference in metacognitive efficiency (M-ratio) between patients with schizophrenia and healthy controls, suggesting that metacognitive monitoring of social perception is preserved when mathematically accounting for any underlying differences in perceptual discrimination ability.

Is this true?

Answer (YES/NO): YES